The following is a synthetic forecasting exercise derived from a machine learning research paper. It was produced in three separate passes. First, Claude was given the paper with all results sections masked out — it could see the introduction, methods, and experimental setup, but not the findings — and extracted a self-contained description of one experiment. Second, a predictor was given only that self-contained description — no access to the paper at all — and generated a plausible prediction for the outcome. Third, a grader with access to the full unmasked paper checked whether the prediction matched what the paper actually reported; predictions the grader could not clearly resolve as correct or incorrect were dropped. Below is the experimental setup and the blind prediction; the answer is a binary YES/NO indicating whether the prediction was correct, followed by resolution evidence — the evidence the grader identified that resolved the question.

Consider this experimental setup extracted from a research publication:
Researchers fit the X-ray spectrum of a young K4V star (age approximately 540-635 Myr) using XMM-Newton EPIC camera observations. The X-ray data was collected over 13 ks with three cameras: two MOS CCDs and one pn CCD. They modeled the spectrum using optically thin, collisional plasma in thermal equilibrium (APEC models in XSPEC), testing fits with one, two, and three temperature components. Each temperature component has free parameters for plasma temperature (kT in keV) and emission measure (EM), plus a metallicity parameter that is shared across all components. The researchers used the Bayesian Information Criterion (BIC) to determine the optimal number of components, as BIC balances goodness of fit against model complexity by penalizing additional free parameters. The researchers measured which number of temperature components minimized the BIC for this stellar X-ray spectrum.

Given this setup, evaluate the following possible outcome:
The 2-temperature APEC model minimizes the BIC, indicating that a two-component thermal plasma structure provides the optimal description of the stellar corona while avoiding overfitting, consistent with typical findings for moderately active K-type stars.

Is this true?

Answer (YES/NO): YES